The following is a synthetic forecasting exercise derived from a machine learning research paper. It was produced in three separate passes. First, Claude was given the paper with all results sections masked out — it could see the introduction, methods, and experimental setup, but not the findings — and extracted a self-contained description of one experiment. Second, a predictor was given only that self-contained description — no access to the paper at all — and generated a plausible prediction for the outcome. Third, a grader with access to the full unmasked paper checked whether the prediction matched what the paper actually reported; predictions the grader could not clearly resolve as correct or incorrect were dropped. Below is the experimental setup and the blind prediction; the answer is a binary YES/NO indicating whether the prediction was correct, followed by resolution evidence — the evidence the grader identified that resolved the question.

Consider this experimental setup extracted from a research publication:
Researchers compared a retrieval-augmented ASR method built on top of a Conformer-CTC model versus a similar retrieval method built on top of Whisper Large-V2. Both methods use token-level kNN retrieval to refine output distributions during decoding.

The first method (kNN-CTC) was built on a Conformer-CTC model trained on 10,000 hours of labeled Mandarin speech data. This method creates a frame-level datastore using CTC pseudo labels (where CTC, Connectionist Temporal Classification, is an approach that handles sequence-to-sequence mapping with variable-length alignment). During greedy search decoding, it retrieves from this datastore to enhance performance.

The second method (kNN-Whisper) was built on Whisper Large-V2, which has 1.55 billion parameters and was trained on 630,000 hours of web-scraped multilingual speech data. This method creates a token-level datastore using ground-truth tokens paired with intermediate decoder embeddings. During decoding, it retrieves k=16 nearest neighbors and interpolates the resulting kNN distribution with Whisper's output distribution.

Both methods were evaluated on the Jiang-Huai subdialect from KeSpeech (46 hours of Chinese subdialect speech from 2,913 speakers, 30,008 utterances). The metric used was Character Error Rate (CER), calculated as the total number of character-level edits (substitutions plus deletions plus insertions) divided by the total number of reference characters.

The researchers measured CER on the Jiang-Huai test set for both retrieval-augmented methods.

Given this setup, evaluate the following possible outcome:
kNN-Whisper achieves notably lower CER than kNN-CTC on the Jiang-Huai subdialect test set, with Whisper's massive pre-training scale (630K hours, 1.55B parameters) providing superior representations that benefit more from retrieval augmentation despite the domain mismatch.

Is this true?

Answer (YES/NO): YES